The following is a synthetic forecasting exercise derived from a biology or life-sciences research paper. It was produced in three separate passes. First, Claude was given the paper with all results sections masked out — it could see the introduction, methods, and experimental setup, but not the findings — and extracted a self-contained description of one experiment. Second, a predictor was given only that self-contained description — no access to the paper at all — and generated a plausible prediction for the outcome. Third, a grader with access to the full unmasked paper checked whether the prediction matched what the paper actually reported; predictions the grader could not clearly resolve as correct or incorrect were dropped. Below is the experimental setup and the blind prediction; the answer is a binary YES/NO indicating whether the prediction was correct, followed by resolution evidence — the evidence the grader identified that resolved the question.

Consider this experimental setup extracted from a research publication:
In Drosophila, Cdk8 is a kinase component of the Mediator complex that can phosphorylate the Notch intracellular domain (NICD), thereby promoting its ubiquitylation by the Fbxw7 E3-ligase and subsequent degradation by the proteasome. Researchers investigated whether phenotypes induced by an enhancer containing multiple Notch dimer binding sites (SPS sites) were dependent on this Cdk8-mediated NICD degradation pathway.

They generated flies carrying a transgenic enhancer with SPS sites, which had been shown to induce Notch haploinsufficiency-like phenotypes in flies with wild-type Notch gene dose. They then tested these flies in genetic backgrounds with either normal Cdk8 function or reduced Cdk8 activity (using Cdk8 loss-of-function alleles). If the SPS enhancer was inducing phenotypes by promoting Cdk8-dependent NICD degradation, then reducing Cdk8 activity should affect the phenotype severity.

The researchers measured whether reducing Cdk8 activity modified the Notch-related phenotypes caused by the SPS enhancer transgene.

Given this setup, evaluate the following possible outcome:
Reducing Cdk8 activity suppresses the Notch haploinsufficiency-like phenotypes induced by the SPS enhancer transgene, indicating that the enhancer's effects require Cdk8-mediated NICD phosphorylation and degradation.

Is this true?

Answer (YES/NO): YES